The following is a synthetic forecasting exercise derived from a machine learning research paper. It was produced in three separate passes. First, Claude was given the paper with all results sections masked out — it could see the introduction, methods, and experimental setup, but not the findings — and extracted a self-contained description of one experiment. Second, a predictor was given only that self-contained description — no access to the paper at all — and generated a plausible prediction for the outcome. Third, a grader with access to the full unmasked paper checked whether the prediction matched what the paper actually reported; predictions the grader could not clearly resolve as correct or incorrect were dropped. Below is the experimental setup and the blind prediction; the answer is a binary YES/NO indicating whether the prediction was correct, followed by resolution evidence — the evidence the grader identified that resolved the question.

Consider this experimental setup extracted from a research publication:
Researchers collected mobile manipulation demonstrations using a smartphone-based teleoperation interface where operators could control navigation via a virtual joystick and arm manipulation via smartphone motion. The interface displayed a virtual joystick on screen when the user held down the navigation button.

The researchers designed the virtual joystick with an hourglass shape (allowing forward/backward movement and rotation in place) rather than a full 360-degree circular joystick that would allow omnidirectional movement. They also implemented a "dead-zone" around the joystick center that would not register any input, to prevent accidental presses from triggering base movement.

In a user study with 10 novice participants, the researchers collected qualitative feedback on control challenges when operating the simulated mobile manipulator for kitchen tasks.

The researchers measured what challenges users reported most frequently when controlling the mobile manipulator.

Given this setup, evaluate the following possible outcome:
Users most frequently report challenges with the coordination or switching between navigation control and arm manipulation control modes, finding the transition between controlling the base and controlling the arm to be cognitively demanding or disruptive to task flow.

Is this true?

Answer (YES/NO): NO